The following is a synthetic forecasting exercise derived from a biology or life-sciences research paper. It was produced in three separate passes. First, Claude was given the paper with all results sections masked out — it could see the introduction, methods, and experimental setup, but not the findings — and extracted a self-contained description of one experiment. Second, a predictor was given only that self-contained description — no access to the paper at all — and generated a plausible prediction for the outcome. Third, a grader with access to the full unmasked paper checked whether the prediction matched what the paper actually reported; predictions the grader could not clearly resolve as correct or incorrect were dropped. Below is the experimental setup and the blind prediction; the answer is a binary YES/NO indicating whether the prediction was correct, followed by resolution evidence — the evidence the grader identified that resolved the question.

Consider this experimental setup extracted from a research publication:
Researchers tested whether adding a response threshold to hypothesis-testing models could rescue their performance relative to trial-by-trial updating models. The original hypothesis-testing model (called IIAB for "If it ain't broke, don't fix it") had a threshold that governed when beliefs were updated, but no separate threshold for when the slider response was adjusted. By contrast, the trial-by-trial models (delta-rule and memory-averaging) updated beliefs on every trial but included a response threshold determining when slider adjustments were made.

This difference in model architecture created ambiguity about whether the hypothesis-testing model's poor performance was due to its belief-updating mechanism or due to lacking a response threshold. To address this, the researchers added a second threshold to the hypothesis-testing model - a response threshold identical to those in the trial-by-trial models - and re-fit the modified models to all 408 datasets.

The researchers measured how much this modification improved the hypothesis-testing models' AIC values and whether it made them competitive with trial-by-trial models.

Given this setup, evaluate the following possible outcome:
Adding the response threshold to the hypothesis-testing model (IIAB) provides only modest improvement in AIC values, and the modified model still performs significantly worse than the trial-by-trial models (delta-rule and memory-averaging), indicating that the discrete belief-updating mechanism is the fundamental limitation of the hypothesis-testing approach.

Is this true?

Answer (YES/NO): NO